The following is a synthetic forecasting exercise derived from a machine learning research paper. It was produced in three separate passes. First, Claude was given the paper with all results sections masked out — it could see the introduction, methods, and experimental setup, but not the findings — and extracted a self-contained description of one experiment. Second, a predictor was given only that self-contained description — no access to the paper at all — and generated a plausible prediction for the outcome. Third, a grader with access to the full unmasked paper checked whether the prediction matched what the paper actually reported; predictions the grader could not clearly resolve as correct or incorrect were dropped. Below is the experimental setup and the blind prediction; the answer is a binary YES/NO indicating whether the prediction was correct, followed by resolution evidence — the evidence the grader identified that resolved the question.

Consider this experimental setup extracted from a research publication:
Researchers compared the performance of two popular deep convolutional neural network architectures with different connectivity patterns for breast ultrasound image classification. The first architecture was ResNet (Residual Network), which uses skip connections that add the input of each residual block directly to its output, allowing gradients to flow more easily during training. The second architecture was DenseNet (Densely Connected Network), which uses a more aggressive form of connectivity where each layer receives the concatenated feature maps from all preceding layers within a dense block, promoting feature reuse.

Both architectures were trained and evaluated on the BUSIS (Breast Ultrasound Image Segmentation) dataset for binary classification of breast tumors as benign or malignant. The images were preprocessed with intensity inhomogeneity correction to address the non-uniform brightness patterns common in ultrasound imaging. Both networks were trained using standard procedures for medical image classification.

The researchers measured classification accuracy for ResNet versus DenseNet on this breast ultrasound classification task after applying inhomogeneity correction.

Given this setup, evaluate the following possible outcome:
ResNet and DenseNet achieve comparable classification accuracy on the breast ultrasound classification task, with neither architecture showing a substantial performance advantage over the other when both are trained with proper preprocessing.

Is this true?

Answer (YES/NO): YES